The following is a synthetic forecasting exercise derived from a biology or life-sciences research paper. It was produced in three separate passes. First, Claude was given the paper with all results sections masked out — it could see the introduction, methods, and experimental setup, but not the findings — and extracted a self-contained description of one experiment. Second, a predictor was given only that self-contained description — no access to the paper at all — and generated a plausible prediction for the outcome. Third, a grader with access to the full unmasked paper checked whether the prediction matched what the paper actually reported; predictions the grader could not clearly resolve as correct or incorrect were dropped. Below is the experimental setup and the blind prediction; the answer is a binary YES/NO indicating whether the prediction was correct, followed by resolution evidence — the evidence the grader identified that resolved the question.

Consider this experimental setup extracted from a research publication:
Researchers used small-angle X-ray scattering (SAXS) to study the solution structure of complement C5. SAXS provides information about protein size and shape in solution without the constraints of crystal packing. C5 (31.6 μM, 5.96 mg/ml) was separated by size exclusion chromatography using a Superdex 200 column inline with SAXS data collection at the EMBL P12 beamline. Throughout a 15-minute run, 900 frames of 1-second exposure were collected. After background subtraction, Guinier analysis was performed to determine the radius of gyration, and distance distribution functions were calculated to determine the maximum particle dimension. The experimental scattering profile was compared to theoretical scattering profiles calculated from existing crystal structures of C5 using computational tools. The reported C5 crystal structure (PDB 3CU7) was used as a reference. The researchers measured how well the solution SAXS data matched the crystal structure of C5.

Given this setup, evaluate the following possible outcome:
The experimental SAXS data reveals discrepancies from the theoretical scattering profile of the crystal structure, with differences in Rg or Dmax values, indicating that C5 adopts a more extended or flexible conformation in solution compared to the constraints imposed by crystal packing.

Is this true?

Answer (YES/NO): YES